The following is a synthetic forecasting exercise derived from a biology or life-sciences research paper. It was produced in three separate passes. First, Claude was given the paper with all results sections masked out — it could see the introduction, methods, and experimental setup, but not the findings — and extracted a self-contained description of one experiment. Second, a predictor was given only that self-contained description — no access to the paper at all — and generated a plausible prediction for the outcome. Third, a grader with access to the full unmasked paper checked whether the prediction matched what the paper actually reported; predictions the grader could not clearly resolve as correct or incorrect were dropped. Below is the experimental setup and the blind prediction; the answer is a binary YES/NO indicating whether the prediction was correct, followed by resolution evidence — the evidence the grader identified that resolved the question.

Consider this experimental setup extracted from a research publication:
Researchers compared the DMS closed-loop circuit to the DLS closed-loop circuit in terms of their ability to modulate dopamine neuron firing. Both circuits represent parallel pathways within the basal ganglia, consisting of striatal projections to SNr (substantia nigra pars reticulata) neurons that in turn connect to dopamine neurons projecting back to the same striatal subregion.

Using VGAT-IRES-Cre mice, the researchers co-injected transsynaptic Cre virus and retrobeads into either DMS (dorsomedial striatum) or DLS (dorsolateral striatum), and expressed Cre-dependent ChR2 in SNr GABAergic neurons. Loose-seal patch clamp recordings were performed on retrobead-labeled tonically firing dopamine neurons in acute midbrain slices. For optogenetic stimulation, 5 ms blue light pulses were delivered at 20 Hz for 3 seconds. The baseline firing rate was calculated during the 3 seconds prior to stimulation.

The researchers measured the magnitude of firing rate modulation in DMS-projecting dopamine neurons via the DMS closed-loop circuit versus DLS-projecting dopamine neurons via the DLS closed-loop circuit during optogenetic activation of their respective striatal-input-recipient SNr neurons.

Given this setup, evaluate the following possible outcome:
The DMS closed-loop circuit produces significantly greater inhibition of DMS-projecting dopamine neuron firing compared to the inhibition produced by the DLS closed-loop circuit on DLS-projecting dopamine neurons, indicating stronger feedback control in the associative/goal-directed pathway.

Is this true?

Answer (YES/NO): NO